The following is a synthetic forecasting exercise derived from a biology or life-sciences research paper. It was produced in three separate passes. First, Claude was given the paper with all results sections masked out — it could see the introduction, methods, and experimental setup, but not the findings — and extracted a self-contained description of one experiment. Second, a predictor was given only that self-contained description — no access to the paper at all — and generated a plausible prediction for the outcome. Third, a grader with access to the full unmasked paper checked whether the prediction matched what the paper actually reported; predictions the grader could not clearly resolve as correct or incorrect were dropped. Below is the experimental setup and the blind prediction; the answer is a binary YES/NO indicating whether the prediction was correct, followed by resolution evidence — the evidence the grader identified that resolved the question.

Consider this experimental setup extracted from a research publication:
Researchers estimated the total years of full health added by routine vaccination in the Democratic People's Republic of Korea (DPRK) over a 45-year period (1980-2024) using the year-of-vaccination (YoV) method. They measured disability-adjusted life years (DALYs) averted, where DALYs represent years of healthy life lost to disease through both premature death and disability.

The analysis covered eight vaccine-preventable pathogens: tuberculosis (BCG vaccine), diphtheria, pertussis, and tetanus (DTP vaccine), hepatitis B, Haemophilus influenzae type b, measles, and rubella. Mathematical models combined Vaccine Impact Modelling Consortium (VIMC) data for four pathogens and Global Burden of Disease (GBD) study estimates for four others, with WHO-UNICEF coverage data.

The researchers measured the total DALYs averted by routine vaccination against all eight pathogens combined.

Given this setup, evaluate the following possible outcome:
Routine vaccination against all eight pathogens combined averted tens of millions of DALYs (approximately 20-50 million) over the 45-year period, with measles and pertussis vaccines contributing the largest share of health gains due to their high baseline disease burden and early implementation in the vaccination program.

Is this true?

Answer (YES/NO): NO